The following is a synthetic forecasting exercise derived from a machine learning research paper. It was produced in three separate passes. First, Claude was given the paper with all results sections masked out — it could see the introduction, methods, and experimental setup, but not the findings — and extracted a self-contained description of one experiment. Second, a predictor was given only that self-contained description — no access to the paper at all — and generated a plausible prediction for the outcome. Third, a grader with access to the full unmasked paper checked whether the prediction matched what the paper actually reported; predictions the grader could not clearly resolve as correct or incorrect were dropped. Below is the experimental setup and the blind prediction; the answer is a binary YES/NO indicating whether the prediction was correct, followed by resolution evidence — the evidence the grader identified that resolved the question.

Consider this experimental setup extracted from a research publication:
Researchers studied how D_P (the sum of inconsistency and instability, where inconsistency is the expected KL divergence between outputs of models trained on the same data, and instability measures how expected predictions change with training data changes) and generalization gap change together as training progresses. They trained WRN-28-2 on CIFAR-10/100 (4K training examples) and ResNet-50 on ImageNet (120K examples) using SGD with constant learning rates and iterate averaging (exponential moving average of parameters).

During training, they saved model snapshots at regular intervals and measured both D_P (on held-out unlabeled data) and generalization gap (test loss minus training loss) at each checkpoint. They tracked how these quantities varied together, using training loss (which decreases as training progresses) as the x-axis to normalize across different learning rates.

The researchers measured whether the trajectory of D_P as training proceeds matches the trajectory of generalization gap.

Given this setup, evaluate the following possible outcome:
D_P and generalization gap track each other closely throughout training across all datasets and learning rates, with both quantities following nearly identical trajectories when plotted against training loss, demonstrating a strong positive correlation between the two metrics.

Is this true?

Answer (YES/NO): YES